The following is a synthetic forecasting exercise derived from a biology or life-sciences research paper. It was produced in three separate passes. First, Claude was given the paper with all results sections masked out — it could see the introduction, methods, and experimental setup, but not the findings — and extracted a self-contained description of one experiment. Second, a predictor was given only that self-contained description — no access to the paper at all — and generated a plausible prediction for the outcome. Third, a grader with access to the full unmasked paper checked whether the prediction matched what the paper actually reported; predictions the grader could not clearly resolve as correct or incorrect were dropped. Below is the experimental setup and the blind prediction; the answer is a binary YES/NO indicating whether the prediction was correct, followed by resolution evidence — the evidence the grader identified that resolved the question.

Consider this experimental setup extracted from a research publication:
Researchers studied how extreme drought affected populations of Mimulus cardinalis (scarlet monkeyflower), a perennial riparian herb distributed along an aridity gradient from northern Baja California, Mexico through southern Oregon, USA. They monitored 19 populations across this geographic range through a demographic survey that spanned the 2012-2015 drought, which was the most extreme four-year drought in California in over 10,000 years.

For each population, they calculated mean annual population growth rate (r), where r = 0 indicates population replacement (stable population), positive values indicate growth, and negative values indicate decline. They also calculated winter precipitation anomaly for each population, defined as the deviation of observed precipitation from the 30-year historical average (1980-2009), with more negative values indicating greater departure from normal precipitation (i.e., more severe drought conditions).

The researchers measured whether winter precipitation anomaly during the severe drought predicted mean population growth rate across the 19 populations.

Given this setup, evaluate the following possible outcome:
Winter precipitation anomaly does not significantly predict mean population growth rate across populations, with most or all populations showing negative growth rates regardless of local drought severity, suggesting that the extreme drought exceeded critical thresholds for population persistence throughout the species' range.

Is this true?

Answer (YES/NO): NO